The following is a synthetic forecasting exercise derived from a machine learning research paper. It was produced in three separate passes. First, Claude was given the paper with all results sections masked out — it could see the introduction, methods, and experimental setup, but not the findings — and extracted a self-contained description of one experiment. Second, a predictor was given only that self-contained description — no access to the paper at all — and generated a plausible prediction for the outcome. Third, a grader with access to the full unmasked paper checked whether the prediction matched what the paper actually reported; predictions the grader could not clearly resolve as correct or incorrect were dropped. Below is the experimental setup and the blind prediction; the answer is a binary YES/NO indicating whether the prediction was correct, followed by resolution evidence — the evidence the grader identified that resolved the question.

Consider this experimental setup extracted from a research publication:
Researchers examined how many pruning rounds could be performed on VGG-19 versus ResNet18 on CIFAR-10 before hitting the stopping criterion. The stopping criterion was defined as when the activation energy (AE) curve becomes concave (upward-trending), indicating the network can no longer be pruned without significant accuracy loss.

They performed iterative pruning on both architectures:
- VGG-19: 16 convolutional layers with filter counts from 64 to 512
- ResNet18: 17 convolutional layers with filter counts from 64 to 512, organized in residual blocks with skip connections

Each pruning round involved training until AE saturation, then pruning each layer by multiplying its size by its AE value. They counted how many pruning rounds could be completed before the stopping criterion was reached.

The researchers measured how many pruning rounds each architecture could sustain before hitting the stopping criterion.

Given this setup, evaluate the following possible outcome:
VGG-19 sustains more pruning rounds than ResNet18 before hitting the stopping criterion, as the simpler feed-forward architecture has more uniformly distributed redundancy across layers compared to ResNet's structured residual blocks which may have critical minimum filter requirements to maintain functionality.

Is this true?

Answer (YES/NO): NO